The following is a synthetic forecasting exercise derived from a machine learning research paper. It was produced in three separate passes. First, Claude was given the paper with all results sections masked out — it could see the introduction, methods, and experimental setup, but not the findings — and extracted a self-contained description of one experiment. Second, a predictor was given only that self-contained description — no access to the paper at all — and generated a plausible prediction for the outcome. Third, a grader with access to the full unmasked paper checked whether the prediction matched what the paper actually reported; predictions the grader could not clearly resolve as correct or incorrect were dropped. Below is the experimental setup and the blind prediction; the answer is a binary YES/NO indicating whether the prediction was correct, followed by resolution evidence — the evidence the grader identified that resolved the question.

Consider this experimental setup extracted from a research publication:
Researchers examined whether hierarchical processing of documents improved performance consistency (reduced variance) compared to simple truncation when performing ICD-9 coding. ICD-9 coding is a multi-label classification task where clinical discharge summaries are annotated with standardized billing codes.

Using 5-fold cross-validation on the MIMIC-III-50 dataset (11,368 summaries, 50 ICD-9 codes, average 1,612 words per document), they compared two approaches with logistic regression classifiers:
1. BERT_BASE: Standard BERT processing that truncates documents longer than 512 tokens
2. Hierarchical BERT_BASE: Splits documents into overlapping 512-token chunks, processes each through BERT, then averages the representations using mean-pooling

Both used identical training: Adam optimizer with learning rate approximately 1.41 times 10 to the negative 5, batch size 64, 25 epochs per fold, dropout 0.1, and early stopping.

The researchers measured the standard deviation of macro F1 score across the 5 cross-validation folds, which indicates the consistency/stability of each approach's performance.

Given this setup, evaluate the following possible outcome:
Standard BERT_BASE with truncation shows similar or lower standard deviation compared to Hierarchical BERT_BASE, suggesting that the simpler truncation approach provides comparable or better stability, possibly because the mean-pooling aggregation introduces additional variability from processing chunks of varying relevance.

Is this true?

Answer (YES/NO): NO